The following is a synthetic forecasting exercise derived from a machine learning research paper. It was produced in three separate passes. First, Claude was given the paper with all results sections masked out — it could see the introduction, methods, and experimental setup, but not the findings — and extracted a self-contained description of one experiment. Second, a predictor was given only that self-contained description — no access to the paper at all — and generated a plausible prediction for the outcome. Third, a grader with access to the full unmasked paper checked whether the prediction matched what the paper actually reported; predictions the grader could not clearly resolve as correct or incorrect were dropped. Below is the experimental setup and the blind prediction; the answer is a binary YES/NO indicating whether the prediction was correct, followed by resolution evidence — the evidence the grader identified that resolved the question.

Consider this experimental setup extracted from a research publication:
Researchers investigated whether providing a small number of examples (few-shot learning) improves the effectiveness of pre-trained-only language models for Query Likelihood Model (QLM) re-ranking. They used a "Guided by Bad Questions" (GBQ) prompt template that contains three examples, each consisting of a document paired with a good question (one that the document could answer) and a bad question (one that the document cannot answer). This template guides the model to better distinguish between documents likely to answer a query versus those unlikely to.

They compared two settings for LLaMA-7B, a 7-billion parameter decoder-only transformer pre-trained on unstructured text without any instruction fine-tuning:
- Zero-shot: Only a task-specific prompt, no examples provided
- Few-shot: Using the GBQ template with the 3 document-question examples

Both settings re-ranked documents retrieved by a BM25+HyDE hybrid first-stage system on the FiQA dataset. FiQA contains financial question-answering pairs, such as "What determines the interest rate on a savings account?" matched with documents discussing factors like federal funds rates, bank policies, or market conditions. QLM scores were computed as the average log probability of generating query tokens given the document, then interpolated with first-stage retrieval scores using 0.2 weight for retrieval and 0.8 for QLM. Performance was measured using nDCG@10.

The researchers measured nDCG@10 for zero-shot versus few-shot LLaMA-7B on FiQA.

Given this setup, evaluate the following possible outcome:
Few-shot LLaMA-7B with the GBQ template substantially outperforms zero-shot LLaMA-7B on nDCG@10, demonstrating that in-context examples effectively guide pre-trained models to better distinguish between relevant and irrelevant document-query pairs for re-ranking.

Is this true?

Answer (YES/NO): YES